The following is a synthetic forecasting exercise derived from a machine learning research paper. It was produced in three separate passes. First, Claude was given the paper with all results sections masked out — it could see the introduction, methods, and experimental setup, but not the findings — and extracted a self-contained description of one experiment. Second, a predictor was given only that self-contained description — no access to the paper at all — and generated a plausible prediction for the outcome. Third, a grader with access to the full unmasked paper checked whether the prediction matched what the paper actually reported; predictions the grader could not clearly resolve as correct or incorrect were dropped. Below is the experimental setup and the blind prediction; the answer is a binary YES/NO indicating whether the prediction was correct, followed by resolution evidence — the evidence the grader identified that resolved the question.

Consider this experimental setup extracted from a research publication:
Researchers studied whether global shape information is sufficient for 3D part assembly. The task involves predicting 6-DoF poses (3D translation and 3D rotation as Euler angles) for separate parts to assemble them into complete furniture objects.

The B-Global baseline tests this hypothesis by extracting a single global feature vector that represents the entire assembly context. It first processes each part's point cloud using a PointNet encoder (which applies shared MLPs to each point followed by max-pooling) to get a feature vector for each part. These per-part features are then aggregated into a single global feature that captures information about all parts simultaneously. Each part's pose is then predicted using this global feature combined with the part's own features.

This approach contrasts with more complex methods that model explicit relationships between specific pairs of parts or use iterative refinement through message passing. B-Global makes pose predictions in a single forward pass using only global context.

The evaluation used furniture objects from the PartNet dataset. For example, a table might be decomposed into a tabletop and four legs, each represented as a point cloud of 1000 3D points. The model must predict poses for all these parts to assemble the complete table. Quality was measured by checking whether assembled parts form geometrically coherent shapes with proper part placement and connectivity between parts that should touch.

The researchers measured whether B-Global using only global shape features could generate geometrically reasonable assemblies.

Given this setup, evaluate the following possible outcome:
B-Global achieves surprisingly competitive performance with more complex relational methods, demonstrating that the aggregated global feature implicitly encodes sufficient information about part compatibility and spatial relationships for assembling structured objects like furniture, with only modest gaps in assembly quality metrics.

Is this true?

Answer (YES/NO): NO